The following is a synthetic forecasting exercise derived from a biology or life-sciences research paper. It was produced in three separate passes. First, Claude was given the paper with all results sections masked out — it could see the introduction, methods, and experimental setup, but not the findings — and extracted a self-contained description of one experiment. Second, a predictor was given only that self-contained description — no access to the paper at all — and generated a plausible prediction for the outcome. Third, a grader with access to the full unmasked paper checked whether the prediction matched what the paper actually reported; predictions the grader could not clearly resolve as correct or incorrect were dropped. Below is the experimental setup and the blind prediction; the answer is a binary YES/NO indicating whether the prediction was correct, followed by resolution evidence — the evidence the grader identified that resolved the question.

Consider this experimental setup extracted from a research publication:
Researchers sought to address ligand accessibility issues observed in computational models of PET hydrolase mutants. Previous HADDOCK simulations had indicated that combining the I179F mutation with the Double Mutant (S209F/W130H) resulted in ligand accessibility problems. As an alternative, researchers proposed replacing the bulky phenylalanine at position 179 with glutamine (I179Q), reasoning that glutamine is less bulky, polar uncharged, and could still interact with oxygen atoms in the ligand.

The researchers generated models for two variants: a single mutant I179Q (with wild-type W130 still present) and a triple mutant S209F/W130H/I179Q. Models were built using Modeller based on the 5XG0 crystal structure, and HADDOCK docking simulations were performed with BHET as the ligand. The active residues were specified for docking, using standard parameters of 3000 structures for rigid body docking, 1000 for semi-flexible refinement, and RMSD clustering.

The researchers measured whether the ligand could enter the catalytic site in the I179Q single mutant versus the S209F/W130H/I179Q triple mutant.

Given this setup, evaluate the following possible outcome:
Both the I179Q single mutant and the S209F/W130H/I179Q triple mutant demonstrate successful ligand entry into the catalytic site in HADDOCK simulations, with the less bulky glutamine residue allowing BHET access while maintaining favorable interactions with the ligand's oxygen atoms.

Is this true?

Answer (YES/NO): NO